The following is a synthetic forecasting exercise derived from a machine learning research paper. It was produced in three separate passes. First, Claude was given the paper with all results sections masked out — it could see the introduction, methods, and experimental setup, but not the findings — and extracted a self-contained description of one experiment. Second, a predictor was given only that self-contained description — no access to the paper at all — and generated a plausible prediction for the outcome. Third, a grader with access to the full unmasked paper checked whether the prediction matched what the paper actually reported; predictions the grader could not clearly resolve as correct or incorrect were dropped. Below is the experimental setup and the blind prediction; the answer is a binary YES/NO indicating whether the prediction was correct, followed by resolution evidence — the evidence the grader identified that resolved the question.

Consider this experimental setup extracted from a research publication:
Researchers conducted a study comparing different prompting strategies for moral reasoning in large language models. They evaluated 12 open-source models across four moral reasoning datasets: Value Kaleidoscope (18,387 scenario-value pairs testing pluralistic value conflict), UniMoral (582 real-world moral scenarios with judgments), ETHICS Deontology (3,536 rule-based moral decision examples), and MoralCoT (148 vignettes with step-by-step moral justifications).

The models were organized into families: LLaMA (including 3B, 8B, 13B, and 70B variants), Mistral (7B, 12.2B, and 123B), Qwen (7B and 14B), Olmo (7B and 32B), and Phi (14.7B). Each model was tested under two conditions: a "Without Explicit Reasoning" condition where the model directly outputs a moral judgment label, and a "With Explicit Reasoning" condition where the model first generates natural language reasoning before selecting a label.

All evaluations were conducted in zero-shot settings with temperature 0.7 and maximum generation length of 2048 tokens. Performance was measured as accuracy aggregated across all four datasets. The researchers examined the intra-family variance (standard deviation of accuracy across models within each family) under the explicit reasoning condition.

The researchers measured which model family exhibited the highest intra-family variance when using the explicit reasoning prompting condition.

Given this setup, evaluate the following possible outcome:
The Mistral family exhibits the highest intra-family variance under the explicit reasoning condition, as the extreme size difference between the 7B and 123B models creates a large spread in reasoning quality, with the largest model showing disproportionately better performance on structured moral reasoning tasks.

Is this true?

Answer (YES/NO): NO